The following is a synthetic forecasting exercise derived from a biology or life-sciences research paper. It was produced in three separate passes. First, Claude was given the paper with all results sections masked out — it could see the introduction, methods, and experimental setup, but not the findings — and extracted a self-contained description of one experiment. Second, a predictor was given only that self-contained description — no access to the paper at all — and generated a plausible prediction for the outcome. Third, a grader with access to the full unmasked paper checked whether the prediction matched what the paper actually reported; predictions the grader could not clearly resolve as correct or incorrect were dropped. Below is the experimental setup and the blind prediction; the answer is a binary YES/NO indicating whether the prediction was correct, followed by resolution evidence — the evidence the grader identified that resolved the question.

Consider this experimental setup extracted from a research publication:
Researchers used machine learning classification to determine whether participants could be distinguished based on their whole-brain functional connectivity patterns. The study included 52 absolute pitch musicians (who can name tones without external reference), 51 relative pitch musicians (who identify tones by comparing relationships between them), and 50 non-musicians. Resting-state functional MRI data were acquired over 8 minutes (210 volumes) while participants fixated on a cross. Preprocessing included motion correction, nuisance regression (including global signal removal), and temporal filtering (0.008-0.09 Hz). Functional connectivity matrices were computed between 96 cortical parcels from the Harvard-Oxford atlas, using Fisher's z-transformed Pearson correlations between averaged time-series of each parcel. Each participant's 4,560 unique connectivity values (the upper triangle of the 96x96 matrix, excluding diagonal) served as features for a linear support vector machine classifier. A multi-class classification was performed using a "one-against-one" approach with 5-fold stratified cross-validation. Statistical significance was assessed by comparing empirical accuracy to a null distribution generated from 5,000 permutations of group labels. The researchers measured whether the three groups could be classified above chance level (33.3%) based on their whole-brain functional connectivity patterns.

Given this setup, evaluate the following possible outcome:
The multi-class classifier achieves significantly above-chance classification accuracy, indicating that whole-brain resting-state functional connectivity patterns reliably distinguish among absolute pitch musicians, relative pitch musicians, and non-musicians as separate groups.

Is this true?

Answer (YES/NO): NO